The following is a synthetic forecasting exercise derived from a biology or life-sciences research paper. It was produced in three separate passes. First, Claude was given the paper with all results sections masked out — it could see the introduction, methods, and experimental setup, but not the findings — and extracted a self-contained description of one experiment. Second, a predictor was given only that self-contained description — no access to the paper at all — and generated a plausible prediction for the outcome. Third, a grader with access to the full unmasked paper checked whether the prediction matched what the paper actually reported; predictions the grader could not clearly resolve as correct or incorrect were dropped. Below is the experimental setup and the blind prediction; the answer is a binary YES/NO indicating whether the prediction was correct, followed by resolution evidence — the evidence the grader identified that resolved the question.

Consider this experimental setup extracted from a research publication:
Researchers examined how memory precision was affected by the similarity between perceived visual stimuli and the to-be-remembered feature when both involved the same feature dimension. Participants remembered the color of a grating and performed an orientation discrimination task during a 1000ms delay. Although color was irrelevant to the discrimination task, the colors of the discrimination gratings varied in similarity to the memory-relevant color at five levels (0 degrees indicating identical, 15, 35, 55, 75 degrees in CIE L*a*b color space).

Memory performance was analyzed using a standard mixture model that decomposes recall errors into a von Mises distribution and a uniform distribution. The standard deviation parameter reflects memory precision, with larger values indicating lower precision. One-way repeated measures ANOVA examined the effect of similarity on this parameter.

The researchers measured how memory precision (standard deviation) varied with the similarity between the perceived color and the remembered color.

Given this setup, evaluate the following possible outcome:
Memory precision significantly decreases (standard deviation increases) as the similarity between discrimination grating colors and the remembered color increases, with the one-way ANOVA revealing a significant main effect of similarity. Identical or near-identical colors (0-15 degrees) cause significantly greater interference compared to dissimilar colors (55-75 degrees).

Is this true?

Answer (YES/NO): NO